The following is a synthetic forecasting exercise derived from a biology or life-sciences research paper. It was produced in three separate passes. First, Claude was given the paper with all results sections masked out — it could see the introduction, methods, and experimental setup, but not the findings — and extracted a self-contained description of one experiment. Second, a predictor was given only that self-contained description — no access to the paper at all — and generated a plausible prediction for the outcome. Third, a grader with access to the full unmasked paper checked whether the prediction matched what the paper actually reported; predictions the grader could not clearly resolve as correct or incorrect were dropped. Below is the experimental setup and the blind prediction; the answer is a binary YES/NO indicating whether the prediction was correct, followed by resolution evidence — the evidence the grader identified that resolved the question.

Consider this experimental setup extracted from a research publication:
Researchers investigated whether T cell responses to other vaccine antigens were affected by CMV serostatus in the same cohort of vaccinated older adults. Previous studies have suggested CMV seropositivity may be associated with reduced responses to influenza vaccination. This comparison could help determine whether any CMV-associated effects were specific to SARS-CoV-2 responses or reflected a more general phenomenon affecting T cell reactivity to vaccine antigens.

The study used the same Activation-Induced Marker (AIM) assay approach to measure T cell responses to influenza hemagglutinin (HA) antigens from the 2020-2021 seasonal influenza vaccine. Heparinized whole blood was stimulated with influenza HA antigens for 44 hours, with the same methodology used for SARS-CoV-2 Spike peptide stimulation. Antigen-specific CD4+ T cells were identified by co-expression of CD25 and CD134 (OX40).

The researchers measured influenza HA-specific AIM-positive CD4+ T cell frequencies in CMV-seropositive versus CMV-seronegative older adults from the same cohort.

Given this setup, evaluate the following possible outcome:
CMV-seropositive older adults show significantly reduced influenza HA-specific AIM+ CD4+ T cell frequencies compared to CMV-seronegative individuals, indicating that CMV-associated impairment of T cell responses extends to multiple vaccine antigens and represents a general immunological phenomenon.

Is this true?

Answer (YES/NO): NO